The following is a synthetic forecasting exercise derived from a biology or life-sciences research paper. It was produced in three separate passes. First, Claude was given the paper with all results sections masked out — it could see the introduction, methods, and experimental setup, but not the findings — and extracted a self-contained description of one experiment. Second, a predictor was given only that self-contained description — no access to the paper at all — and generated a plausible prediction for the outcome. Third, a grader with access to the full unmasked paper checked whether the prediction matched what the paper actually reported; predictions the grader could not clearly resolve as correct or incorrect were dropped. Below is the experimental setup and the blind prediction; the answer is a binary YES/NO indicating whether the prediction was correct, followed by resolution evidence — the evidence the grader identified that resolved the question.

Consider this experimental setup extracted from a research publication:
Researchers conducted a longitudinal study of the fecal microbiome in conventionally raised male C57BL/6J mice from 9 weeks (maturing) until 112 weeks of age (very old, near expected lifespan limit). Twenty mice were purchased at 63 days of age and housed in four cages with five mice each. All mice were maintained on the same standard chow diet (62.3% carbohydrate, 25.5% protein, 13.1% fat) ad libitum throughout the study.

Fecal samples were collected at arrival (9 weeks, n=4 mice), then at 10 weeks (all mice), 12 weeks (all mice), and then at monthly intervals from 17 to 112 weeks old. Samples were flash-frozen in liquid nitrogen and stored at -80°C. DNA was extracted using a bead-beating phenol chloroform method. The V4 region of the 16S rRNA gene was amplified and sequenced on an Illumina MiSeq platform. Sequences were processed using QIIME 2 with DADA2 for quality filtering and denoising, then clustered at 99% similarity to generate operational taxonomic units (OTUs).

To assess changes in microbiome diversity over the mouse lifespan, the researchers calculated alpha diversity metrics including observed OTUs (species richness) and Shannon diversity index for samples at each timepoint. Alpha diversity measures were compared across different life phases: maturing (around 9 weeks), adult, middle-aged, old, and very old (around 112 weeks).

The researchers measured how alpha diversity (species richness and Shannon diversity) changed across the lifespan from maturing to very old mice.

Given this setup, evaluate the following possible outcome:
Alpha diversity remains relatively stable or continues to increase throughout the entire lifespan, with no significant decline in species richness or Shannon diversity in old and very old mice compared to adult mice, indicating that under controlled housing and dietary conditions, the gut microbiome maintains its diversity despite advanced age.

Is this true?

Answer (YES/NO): YES